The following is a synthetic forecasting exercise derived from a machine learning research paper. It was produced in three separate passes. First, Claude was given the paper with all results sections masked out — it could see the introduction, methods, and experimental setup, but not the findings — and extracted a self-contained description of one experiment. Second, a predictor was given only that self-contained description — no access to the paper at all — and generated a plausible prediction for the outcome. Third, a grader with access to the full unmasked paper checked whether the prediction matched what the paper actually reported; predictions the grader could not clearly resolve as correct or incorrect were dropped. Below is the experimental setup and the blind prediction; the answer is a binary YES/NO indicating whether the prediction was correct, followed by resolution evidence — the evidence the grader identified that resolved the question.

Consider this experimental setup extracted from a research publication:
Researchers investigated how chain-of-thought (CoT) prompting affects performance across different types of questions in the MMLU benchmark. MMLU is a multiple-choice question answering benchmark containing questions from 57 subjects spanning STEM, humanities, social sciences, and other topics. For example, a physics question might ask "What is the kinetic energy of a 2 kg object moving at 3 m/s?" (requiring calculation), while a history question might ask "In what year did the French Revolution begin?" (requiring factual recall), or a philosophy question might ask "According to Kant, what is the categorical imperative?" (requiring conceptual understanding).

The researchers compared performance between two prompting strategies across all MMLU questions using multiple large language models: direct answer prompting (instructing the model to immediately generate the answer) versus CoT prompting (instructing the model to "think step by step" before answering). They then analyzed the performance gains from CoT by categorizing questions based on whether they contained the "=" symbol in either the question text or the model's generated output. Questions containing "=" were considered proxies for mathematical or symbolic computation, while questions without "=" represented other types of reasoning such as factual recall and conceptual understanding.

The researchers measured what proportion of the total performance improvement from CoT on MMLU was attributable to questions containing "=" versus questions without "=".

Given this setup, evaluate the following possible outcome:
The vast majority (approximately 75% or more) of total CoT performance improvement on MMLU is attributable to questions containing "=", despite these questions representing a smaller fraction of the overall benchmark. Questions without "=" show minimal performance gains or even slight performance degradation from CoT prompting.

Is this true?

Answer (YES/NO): YES